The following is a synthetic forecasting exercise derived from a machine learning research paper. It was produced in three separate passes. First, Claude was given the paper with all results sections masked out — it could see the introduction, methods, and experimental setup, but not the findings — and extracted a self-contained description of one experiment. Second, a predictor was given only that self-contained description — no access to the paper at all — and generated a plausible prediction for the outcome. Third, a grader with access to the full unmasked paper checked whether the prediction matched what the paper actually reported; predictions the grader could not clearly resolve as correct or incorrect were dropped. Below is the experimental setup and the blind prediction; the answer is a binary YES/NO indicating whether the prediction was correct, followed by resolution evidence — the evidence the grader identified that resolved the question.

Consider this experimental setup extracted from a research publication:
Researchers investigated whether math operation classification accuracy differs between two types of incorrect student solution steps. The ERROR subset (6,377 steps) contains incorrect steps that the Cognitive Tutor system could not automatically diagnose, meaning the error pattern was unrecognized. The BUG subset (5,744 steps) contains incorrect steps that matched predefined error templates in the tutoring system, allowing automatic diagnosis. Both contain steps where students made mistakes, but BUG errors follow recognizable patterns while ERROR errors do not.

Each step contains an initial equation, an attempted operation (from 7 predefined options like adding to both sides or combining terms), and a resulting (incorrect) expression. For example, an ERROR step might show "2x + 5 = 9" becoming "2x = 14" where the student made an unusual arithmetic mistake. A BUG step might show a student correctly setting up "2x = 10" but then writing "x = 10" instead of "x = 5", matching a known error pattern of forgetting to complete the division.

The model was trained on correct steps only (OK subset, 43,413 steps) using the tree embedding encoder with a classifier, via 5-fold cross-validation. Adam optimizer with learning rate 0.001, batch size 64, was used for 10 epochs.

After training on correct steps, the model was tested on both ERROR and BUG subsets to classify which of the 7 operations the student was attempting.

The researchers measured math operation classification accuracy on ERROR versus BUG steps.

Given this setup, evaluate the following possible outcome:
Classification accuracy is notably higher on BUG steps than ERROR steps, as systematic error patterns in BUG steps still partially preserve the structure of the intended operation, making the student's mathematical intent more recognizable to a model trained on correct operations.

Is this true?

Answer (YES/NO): YES